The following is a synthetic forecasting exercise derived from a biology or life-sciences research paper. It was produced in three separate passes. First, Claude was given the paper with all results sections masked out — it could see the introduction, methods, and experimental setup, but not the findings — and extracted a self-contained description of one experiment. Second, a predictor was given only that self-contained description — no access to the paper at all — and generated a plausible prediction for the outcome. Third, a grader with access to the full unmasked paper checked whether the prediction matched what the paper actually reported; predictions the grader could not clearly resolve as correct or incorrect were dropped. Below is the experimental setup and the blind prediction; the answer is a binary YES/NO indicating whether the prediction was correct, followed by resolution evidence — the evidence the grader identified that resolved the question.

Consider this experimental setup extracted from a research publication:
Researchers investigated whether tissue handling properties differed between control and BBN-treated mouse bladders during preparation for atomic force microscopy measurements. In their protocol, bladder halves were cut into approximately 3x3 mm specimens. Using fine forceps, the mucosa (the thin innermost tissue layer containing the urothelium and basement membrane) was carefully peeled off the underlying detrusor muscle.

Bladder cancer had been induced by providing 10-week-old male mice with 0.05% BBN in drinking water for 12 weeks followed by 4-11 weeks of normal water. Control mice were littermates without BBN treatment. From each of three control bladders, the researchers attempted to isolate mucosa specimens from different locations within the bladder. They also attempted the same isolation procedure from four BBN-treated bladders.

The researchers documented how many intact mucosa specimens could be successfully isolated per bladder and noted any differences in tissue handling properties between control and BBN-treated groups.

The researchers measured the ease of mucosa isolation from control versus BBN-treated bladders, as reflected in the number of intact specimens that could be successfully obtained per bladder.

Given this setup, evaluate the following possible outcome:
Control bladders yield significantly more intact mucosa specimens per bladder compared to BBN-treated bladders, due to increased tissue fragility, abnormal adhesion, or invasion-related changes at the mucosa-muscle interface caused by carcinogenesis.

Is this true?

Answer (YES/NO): YES